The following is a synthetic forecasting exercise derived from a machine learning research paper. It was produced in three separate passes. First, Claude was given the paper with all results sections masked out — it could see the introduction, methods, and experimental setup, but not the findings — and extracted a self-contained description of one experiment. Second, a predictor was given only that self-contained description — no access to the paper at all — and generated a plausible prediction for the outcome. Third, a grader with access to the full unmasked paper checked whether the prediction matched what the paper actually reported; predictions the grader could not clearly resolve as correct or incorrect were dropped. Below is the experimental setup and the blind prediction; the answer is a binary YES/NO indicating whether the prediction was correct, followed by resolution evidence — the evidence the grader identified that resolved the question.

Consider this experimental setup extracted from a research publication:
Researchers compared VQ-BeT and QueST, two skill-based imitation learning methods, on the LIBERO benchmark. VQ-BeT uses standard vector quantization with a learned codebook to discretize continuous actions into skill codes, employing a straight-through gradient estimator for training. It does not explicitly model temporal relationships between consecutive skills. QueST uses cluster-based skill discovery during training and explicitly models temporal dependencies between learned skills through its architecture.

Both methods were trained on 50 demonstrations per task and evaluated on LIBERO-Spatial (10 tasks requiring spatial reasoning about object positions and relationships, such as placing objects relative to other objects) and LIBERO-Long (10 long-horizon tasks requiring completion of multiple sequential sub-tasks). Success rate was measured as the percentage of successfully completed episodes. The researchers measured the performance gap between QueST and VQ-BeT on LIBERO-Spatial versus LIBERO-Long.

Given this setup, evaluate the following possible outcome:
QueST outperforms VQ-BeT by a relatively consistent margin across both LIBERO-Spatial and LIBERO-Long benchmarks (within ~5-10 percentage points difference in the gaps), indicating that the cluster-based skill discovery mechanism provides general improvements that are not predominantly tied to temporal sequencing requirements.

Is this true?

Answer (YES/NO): NO